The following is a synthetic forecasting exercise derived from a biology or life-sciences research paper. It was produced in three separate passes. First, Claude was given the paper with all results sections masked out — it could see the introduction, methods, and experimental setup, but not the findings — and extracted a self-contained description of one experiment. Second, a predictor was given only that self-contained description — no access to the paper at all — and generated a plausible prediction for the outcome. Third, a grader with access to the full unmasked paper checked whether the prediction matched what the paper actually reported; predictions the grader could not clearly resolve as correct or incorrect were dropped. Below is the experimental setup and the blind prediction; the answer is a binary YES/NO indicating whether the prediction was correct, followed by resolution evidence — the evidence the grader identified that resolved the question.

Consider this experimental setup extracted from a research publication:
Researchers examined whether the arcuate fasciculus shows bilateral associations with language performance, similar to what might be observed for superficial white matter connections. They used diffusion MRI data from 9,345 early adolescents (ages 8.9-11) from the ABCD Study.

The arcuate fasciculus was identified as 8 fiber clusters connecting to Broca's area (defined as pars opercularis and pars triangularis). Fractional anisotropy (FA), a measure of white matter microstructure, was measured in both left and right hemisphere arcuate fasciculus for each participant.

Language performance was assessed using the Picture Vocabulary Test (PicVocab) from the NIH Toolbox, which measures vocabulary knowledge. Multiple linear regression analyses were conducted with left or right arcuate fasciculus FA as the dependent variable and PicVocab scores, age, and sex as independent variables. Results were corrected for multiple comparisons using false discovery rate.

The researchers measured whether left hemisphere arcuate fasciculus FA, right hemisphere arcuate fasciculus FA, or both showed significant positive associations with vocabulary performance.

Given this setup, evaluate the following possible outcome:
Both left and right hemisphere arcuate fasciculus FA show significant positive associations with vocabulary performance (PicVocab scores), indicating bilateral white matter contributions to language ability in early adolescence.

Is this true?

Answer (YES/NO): YES